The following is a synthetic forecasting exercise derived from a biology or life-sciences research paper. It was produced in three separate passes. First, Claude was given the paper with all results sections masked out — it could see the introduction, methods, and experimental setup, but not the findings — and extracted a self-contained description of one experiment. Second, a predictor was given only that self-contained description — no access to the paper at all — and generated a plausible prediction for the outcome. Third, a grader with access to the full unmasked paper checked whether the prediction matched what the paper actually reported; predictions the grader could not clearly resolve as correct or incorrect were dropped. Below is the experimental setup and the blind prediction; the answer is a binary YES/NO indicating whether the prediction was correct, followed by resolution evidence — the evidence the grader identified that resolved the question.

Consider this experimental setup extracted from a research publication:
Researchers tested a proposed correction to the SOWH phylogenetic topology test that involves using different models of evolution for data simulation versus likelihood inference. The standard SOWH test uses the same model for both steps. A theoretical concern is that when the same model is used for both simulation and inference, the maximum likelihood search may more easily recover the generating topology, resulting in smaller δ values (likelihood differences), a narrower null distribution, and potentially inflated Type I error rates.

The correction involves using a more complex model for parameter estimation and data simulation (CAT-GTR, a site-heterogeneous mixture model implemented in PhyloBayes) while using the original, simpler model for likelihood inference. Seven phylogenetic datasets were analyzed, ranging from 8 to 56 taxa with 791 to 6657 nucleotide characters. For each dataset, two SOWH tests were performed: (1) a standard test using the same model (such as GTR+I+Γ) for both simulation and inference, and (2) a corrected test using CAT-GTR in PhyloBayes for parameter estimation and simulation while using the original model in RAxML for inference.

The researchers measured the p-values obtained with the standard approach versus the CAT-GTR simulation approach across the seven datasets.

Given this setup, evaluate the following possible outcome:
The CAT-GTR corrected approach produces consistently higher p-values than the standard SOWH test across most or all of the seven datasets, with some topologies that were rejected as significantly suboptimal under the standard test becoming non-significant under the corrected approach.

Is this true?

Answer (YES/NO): NO